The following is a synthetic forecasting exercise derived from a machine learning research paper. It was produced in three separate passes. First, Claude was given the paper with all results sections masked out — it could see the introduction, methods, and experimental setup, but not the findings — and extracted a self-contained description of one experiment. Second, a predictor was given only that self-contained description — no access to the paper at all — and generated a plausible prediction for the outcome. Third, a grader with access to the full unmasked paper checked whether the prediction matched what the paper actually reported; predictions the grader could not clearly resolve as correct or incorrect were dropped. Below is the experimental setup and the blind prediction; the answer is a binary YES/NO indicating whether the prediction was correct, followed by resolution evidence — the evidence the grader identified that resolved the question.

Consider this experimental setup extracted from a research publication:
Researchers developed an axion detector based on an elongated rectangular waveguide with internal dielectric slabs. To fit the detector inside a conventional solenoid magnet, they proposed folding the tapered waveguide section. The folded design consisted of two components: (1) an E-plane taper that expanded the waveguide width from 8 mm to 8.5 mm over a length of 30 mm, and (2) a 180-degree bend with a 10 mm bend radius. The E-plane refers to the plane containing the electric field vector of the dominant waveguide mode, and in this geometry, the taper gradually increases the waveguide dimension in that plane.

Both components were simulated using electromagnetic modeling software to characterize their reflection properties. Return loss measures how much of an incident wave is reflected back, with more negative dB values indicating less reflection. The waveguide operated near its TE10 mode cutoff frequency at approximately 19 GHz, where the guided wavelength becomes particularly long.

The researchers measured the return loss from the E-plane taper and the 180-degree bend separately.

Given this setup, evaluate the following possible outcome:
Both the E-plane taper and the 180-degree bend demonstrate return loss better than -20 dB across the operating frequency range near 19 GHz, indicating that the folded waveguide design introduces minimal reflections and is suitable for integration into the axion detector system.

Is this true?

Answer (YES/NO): NO